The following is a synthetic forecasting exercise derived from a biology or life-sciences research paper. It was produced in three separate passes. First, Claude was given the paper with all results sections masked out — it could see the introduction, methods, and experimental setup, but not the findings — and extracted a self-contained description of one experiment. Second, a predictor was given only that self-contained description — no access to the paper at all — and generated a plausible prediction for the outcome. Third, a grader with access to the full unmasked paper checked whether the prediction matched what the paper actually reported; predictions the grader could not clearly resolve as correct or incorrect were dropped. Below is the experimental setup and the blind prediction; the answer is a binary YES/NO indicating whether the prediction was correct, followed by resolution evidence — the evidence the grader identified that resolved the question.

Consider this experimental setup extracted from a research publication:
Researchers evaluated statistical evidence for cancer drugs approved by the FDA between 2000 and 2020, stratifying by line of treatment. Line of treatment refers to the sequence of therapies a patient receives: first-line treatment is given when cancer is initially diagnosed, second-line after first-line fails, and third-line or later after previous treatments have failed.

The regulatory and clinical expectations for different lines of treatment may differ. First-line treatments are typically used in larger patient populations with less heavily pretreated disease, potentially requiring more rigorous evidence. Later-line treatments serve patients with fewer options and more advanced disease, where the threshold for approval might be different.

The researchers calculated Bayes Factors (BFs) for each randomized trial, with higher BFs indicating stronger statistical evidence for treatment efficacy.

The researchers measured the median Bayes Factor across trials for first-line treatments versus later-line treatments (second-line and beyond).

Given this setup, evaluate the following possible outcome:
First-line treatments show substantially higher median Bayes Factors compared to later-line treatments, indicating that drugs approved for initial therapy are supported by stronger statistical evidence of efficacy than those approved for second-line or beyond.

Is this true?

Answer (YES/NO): NO